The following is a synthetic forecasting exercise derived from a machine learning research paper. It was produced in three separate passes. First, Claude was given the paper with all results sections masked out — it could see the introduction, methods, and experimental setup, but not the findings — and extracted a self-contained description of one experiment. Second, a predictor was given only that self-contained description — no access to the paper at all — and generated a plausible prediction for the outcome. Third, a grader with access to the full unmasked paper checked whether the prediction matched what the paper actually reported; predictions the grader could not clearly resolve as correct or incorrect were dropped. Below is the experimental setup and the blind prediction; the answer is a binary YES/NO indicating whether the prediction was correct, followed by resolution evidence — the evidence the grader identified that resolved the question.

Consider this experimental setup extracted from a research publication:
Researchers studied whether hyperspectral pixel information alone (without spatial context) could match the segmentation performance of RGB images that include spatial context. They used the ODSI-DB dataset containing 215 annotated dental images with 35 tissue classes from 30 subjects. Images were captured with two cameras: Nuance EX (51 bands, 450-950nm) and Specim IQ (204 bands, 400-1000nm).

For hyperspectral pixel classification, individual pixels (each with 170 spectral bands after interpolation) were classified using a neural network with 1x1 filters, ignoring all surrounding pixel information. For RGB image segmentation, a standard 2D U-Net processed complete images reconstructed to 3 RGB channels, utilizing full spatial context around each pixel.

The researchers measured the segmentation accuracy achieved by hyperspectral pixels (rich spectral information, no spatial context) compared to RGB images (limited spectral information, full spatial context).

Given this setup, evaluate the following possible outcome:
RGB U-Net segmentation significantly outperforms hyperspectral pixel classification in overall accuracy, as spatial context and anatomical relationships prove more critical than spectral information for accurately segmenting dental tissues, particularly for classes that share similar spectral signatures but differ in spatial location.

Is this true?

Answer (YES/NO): YES